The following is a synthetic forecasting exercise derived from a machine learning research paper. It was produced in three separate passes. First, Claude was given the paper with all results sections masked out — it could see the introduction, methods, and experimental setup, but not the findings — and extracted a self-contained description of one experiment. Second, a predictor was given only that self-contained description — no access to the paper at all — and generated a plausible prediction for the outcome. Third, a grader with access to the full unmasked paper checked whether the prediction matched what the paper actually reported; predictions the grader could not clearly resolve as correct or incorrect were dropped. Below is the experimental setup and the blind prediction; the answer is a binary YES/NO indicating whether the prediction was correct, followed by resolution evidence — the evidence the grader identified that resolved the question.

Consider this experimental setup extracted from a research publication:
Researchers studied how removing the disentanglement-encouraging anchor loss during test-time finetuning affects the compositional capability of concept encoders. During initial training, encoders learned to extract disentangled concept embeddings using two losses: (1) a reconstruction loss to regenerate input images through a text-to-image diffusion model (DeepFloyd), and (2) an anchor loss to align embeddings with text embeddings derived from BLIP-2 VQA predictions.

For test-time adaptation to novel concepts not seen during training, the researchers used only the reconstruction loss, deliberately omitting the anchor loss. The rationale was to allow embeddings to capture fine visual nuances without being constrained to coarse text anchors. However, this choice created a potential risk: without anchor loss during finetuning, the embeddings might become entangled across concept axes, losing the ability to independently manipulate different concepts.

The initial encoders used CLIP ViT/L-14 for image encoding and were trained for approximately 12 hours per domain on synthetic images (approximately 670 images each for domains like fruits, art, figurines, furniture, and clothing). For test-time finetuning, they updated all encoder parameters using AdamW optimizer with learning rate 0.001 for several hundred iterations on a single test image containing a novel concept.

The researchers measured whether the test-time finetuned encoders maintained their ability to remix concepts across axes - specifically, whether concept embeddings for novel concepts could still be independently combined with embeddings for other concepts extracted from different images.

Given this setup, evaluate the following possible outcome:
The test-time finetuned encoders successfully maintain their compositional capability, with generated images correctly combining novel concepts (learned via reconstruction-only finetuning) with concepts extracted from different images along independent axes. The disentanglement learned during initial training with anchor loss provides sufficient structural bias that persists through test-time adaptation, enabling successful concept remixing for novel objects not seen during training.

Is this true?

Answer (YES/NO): YES